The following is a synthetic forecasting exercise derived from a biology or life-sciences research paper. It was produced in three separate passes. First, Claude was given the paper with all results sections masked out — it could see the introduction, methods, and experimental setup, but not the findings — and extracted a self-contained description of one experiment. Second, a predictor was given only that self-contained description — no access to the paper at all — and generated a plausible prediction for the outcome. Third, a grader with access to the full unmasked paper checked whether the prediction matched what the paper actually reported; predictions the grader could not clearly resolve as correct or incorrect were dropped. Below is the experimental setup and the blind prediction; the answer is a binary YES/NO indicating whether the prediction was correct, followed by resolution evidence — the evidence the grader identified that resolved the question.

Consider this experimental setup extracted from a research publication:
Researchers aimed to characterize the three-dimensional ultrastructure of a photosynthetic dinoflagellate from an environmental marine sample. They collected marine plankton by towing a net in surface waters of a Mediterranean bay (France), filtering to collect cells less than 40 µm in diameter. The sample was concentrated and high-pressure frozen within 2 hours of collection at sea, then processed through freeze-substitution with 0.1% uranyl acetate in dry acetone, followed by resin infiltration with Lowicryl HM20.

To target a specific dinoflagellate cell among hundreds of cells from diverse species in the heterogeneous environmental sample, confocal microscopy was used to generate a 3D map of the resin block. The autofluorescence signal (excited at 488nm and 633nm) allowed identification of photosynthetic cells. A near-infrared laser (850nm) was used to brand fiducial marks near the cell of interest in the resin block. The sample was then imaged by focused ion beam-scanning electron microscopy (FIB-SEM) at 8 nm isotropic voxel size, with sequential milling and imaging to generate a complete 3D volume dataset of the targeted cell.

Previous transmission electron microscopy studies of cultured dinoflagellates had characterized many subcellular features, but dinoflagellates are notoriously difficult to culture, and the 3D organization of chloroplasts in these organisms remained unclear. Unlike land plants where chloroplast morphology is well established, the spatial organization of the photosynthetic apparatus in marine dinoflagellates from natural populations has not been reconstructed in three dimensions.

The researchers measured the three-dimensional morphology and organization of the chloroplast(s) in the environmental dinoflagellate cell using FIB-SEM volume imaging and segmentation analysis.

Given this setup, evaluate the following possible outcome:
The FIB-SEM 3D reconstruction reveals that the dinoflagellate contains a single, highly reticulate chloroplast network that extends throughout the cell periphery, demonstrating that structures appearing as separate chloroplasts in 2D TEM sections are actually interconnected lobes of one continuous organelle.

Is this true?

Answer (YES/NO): YES